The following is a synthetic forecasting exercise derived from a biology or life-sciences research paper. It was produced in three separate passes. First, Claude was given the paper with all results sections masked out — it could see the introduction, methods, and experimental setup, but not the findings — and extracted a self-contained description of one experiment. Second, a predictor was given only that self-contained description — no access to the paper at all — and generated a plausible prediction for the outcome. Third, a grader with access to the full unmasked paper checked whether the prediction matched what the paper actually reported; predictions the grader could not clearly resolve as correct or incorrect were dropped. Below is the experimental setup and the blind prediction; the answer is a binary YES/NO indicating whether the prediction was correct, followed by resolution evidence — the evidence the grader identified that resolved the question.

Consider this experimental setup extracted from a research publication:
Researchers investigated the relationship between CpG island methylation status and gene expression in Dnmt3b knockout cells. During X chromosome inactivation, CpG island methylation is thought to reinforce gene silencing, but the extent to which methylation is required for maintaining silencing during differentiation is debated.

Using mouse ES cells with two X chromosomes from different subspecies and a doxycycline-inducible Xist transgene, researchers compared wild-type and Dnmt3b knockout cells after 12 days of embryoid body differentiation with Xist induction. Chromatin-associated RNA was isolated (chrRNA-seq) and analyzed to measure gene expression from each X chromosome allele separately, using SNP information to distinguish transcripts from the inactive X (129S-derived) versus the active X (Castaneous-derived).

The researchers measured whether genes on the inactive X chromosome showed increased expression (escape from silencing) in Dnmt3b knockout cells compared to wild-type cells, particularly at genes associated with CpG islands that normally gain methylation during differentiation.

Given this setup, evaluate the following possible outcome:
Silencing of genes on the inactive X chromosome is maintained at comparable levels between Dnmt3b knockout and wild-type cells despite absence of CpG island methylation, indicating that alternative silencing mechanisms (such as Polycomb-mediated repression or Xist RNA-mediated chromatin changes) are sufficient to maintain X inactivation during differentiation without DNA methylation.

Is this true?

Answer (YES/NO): YES